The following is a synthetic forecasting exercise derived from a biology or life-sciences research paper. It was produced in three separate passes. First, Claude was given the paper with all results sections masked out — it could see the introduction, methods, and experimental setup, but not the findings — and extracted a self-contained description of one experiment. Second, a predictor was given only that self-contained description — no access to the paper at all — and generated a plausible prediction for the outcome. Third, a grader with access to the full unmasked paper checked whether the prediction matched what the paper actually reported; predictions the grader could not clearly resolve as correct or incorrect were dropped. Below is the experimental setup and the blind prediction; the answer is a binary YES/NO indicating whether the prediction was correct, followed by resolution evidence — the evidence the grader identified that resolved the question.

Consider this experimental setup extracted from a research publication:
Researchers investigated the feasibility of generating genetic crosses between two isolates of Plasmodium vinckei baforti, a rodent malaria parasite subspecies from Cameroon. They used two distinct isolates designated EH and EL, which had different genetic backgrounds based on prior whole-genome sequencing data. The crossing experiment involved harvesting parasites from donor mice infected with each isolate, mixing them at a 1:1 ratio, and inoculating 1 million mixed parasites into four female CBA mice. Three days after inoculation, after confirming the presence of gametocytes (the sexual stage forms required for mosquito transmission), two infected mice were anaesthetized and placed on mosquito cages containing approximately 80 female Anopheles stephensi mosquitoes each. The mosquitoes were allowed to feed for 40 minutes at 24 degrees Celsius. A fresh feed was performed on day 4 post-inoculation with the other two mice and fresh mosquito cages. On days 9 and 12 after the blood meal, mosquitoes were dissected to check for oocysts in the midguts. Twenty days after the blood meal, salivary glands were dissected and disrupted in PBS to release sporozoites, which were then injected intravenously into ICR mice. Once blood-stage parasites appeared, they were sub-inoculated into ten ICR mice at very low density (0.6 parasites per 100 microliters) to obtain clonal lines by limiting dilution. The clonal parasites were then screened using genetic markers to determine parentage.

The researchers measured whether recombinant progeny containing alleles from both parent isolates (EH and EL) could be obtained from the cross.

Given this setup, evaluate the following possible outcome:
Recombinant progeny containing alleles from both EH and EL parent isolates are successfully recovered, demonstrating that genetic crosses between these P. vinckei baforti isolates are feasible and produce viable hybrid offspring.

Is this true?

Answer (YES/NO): YES